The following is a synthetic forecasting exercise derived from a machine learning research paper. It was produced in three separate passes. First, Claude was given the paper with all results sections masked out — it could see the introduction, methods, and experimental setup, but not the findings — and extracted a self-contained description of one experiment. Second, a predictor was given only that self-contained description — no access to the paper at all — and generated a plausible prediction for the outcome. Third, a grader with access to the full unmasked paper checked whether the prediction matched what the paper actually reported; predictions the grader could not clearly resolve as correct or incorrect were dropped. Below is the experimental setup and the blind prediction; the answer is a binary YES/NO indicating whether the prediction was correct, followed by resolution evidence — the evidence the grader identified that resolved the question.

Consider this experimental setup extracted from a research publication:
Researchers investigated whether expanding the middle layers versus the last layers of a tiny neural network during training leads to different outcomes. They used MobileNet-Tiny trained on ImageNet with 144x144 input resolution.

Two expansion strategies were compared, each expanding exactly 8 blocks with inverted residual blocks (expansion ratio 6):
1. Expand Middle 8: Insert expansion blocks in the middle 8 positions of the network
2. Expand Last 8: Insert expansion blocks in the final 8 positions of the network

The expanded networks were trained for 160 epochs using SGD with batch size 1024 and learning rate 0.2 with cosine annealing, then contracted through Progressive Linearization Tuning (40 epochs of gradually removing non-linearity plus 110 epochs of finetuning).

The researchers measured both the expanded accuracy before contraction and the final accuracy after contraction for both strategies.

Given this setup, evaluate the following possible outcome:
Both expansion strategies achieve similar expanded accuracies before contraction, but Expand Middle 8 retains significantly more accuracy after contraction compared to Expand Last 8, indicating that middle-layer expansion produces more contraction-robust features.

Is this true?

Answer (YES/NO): NO